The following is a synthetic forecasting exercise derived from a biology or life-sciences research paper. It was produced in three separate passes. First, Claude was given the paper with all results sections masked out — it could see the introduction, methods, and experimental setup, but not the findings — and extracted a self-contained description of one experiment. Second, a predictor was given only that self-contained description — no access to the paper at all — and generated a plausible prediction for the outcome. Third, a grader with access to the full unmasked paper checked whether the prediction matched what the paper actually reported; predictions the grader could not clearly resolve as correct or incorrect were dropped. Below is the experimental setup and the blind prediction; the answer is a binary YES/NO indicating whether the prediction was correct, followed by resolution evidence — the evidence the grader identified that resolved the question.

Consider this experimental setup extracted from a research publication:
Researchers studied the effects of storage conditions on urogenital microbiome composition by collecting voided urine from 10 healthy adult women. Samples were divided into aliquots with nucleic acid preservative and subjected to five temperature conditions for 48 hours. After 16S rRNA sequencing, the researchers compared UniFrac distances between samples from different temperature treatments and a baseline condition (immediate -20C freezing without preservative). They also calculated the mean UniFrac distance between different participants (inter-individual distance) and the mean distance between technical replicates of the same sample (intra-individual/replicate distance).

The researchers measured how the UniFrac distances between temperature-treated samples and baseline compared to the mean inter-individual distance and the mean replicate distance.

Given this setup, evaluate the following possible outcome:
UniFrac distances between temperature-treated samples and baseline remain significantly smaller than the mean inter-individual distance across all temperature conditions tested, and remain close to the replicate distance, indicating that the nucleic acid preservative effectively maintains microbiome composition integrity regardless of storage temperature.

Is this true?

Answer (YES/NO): NO